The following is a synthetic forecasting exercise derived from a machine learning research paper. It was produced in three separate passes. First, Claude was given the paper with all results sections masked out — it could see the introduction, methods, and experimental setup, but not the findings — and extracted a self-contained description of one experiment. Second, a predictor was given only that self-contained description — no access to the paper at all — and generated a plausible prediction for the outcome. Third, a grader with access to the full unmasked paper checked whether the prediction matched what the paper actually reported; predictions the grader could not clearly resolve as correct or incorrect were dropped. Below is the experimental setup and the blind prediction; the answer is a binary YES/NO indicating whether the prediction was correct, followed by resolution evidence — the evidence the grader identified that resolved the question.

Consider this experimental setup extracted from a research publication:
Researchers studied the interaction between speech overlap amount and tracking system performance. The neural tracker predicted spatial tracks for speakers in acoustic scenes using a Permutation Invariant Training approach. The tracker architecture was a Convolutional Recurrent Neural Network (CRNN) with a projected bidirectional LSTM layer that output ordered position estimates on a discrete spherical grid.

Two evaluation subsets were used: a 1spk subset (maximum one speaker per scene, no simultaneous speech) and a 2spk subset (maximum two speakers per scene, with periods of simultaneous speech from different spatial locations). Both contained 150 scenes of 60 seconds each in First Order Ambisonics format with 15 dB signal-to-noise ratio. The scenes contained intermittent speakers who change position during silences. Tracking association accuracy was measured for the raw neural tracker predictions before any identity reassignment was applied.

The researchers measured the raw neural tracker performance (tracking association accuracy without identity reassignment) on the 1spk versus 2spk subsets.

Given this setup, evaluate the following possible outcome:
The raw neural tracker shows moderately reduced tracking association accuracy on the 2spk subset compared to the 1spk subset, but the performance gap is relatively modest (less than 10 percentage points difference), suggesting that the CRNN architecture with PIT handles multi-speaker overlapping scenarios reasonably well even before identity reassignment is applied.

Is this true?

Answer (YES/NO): NO